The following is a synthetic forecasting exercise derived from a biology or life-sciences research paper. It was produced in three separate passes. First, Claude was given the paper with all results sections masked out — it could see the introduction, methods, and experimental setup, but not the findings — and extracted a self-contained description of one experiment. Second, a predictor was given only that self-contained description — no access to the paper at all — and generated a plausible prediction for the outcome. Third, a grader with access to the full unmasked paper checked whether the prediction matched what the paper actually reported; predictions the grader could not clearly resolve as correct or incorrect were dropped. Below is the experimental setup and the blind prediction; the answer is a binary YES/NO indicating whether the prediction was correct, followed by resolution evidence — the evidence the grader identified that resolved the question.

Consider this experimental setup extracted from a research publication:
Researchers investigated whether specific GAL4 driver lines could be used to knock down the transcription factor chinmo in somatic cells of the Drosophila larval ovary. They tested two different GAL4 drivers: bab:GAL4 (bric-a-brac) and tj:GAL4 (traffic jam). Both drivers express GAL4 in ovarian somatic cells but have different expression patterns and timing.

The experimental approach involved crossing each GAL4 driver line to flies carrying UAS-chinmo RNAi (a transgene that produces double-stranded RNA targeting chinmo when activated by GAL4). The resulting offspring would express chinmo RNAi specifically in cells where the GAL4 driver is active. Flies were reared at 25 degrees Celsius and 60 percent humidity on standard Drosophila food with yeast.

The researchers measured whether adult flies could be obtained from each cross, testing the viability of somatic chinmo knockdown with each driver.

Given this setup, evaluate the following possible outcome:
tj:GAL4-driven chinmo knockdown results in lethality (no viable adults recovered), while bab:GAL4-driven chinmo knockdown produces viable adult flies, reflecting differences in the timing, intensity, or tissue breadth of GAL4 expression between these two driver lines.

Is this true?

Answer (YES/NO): NO